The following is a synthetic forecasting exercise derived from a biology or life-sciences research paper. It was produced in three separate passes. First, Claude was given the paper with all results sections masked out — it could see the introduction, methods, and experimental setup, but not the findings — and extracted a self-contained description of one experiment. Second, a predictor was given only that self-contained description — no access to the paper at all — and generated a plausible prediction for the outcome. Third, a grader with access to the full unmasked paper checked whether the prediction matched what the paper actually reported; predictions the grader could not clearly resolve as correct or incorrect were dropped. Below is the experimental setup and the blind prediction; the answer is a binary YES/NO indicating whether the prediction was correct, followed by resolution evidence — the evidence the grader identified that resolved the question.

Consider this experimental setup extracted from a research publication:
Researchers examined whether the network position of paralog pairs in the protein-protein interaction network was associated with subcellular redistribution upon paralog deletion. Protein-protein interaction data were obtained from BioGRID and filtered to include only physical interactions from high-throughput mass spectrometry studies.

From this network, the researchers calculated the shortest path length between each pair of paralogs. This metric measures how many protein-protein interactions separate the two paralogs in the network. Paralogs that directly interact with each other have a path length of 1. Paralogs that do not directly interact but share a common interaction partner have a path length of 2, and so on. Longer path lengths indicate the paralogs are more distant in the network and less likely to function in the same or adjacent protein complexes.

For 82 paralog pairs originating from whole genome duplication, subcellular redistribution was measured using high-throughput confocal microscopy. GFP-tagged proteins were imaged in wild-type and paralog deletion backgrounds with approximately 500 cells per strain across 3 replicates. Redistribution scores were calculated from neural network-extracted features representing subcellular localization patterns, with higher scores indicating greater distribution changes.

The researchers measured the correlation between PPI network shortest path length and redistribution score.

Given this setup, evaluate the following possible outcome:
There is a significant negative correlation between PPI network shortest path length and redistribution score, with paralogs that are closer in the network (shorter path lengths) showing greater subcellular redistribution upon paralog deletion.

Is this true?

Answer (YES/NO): YES